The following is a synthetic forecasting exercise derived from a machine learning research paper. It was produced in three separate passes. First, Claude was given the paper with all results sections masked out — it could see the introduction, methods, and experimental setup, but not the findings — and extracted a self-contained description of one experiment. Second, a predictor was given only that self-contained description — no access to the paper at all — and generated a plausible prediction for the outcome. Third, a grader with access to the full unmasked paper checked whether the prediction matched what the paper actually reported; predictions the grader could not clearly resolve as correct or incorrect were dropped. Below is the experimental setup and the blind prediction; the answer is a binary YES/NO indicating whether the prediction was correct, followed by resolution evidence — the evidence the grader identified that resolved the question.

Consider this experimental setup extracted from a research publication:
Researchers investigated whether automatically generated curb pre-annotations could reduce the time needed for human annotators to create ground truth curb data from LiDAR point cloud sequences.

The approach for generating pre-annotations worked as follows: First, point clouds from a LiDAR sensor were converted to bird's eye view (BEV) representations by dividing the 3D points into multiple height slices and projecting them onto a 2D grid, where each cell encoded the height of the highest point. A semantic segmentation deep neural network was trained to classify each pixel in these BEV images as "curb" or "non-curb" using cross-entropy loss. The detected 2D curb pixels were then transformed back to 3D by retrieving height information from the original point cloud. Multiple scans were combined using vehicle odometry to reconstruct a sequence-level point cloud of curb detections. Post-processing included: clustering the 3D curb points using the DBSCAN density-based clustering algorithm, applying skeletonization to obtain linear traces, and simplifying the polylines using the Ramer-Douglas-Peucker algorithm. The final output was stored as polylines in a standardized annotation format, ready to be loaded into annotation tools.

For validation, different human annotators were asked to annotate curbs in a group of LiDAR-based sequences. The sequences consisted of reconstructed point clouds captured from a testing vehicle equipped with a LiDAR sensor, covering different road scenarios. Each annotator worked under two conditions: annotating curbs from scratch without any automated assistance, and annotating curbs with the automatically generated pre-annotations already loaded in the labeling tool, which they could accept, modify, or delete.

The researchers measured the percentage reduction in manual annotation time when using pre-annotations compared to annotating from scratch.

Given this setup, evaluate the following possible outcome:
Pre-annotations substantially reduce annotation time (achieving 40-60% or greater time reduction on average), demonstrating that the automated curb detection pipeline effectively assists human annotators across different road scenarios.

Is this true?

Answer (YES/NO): NO